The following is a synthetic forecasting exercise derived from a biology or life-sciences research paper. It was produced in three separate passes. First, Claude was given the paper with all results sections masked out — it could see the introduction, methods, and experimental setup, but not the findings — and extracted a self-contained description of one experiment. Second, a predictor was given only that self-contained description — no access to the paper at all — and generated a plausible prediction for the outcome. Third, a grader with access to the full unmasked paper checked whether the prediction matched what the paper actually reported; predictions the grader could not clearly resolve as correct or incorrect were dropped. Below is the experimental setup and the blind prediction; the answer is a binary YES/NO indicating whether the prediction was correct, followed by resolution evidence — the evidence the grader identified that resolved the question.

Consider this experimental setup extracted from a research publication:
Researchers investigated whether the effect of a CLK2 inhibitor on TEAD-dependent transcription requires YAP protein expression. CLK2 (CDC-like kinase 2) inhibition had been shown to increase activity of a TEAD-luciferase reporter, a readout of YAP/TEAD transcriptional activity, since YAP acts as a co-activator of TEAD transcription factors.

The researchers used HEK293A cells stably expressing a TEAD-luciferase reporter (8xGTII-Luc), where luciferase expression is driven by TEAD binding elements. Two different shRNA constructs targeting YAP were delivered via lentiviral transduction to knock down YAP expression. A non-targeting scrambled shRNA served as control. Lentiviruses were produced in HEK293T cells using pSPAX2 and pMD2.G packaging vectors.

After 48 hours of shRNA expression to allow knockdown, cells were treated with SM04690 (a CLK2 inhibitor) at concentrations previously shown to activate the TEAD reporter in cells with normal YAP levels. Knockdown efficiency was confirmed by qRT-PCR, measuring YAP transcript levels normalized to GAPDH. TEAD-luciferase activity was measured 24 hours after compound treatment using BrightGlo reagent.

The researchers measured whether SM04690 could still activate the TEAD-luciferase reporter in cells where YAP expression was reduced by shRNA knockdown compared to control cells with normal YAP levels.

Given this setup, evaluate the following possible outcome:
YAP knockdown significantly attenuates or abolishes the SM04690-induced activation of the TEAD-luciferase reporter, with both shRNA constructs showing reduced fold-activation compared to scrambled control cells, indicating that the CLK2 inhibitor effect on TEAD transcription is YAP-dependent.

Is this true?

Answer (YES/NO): YES